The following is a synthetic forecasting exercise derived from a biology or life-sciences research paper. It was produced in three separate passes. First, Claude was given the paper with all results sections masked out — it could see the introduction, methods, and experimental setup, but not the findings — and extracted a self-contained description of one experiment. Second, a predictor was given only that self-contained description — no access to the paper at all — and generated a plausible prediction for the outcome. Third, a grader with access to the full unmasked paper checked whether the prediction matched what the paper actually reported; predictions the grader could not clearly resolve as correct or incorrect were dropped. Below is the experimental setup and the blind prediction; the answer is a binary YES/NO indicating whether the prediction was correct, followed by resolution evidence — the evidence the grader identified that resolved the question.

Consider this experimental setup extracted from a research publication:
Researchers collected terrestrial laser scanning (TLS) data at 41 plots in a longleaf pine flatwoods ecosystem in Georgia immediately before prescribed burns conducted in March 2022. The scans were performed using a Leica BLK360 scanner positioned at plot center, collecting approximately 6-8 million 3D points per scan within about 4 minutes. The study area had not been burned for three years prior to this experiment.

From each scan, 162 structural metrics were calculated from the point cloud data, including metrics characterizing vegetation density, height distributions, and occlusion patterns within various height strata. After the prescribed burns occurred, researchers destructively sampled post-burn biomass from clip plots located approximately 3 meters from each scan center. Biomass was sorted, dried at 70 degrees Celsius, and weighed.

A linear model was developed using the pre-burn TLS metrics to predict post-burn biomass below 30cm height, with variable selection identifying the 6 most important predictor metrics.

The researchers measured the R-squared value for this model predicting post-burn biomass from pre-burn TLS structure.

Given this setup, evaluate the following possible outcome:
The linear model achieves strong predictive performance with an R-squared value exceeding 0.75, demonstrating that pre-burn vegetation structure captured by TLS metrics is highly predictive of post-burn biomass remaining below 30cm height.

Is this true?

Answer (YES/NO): NO